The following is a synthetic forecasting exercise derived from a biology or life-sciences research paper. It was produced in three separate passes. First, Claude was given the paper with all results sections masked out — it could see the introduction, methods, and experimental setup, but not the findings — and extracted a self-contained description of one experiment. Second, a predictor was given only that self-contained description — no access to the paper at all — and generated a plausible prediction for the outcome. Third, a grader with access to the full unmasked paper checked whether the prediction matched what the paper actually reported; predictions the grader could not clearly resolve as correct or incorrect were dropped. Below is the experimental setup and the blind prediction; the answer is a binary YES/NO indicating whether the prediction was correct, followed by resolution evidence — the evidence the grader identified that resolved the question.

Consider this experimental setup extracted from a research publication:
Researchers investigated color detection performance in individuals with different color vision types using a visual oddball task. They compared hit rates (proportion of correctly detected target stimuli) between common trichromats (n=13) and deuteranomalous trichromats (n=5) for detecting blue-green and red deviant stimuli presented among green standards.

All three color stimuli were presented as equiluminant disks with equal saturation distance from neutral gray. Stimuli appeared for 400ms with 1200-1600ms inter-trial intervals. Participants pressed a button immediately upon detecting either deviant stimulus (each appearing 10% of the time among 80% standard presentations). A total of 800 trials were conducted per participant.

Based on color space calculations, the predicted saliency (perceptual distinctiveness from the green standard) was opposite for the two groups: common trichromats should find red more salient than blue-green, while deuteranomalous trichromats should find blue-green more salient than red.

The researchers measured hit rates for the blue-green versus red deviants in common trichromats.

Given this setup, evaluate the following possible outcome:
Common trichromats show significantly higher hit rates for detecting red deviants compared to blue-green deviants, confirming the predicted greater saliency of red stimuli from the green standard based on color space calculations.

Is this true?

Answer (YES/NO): NO